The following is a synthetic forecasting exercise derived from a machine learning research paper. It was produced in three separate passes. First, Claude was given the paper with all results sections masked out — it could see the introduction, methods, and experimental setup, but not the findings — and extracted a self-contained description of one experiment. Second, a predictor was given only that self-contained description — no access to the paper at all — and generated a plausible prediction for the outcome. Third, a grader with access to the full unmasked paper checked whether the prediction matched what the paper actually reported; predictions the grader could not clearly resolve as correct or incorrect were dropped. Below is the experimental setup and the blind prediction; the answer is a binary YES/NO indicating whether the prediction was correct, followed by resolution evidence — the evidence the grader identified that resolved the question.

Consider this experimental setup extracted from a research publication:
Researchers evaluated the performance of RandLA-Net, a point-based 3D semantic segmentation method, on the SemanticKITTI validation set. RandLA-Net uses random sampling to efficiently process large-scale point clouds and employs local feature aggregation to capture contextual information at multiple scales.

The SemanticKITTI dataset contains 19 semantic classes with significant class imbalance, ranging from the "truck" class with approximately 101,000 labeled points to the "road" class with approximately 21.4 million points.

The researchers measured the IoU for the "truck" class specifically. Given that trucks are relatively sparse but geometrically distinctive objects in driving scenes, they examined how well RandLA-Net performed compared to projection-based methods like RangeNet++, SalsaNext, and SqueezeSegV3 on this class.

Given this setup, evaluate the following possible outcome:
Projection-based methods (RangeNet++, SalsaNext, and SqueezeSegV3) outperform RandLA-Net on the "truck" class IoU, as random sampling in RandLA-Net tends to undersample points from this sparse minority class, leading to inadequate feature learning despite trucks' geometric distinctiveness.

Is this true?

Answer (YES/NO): NO